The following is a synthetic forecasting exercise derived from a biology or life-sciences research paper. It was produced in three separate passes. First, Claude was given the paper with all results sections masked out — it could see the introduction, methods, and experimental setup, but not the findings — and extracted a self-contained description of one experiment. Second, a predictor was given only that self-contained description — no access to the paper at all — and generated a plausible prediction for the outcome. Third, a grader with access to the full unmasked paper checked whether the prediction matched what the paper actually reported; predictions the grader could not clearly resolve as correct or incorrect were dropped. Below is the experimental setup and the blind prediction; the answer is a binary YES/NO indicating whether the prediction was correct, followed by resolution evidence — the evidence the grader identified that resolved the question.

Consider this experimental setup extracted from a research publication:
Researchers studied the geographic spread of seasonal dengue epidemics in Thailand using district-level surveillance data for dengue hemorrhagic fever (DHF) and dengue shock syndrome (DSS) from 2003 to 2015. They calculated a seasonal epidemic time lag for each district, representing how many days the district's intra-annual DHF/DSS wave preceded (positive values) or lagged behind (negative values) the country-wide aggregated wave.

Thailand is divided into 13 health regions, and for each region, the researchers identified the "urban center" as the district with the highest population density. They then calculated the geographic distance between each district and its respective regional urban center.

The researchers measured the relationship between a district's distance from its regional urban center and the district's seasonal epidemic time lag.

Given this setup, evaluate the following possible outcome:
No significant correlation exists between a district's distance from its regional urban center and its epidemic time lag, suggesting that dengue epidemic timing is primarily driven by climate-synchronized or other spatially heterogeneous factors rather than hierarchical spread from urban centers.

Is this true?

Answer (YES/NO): NO